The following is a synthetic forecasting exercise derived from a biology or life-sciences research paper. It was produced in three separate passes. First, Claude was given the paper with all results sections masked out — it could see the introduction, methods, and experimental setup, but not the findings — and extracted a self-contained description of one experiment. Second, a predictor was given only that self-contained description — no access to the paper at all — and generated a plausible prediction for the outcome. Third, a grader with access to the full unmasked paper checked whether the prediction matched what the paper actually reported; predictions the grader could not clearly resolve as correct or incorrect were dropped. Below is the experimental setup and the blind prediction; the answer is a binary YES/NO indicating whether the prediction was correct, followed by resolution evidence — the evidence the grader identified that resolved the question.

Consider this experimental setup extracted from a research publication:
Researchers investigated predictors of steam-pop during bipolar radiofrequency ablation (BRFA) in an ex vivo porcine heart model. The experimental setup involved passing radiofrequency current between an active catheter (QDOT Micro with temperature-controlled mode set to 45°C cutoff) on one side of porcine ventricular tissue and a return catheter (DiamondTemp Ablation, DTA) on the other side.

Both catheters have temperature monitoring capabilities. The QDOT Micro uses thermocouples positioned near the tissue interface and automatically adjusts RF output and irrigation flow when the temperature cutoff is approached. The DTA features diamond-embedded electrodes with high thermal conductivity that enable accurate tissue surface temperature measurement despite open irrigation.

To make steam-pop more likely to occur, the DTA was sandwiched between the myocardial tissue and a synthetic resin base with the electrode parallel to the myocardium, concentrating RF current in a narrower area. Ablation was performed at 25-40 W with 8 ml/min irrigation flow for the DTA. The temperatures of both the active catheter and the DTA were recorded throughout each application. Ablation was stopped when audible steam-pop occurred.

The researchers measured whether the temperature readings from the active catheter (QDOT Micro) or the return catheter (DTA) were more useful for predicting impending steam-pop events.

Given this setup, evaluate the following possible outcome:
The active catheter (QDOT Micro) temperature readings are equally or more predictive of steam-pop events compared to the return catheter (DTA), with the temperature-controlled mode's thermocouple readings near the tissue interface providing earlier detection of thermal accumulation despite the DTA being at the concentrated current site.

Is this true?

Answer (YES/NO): NO